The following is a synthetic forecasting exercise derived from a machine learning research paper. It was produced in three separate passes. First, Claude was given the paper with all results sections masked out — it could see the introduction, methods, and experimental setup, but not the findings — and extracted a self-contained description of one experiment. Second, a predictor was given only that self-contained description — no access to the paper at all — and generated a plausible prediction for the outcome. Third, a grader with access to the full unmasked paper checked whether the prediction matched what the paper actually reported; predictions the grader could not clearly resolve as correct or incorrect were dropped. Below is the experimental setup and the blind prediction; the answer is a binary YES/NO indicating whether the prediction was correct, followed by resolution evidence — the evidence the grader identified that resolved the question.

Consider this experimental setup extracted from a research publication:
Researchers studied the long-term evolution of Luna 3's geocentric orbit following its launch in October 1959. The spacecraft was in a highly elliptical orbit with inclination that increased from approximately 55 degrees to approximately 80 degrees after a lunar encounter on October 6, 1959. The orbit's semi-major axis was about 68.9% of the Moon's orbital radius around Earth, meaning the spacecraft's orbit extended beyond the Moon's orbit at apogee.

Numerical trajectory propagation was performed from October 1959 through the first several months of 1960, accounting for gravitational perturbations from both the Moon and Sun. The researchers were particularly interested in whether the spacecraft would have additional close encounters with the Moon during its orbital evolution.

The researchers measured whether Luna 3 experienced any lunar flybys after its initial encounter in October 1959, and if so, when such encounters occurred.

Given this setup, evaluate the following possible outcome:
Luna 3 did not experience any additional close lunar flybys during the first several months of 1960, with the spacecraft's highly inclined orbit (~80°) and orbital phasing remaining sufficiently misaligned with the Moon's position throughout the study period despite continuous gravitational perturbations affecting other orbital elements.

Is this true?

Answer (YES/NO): NO